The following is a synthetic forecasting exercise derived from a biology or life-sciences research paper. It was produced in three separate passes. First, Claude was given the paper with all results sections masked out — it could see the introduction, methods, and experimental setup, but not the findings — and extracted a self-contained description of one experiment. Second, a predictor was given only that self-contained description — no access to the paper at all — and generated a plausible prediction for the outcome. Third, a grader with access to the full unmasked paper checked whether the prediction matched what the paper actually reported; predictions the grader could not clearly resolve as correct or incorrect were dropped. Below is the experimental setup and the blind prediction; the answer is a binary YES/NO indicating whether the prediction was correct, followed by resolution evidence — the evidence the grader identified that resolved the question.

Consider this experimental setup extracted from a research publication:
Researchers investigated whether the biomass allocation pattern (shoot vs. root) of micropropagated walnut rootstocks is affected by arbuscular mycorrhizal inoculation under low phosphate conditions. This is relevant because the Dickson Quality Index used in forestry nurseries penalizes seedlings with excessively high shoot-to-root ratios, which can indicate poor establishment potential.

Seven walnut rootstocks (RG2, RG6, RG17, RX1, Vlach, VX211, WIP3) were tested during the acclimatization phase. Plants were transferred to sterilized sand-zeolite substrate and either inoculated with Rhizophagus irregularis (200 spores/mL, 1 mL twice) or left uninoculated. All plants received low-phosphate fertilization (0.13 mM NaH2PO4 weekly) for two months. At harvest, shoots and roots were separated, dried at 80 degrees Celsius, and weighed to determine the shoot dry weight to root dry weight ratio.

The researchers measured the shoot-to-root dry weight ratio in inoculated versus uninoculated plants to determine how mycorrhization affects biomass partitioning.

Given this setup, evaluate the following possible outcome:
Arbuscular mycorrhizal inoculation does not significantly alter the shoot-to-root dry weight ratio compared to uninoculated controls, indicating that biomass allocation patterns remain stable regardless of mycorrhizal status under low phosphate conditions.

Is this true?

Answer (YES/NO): NO